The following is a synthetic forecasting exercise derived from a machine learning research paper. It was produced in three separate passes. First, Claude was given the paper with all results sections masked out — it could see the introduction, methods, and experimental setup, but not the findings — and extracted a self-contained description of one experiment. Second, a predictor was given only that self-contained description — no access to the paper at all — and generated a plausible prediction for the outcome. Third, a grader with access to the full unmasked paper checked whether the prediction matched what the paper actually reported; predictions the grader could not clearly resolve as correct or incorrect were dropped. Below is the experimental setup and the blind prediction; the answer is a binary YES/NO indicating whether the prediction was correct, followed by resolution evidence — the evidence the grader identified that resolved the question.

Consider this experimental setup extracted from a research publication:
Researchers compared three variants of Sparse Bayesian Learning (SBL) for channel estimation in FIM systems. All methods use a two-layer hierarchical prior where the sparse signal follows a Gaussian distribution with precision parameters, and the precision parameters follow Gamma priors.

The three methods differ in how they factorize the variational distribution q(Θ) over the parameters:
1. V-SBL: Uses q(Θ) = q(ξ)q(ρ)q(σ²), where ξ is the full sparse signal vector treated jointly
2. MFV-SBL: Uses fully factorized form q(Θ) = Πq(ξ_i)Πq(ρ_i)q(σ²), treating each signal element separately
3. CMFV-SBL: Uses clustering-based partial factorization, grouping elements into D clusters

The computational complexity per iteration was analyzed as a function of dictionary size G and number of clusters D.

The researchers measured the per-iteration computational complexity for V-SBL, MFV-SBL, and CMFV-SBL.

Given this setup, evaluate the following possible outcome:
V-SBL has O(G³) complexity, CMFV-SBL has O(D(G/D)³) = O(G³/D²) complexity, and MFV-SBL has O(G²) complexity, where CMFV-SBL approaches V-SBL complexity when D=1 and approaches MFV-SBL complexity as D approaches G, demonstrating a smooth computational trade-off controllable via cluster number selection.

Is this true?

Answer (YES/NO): NO